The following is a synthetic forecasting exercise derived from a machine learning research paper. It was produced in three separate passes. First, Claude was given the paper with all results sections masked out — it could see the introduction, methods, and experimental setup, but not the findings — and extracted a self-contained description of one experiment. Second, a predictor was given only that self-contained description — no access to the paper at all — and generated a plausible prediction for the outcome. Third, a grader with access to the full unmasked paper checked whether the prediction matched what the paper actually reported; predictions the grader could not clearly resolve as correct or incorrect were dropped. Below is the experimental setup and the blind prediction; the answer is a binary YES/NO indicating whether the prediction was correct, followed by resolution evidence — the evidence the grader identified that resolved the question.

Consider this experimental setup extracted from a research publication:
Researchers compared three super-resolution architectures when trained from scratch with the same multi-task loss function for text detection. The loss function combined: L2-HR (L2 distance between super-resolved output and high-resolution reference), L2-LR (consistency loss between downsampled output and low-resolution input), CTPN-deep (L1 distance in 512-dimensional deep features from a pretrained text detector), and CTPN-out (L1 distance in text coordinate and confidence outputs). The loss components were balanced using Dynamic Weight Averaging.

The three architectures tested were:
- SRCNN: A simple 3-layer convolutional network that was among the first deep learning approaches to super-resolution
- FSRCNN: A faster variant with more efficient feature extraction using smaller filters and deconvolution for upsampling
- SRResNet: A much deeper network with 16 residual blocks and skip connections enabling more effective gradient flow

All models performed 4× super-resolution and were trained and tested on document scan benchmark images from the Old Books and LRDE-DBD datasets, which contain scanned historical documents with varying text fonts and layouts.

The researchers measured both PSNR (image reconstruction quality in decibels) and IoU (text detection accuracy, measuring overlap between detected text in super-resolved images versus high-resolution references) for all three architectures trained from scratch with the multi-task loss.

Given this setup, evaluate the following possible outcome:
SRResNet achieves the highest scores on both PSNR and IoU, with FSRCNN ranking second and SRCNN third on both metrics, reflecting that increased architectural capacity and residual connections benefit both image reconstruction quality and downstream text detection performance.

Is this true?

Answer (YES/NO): YES